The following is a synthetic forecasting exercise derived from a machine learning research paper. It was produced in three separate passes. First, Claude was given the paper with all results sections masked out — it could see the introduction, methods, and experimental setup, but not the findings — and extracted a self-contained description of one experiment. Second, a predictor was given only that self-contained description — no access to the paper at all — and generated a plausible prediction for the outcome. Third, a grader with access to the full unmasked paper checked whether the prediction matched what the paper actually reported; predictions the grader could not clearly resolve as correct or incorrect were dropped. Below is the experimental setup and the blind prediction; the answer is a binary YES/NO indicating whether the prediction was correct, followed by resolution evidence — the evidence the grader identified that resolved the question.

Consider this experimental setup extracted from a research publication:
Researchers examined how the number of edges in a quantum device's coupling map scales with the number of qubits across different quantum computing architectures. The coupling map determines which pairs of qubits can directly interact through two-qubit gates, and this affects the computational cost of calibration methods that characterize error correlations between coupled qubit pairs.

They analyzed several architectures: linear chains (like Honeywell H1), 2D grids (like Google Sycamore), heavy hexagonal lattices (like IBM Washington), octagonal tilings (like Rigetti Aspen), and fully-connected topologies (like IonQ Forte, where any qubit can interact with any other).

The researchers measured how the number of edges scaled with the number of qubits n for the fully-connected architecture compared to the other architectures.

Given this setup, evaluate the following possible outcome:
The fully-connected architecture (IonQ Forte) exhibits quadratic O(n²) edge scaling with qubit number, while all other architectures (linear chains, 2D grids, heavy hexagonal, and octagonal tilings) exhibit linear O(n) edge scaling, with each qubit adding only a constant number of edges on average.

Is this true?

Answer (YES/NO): YES